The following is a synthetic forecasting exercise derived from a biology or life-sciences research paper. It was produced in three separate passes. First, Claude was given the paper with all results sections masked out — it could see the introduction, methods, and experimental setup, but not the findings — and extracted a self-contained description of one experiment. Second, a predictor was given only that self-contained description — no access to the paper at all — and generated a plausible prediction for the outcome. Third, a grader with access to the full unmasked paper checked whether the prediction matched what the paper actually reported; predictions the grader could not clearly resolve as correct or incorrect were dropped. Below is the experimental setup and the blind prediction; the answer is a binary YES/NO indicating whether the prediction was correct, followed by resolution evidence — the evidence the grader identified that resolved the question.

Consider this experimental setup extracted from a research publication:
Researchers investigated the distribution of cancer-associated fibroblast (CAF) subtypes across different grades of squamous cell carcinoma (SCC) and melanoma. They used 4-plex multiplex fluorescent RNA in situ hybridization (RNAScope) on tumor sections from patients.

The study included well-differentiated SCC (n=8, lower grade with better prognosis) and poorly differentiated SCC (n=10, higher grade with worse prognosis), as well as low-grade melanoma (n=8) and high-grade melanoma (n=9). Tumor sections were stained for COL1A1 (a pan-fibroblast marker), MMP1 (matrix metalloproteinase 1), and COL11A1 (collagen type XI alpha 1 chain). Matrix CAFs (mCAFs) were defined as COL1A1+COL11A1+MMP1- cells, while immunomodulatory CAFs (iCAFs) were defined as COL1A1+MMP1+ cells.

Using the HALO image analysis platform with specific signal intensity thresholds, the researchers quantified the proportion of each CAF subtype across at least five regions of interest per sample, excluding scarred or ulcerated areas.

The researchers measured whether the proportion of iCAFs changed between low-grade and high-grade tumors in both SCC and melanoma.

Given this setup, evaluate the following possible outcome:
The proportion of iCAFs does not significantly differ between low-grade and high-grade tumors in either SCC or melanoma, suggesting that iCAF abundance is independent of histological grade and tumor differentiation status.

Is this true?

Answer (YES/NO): NO